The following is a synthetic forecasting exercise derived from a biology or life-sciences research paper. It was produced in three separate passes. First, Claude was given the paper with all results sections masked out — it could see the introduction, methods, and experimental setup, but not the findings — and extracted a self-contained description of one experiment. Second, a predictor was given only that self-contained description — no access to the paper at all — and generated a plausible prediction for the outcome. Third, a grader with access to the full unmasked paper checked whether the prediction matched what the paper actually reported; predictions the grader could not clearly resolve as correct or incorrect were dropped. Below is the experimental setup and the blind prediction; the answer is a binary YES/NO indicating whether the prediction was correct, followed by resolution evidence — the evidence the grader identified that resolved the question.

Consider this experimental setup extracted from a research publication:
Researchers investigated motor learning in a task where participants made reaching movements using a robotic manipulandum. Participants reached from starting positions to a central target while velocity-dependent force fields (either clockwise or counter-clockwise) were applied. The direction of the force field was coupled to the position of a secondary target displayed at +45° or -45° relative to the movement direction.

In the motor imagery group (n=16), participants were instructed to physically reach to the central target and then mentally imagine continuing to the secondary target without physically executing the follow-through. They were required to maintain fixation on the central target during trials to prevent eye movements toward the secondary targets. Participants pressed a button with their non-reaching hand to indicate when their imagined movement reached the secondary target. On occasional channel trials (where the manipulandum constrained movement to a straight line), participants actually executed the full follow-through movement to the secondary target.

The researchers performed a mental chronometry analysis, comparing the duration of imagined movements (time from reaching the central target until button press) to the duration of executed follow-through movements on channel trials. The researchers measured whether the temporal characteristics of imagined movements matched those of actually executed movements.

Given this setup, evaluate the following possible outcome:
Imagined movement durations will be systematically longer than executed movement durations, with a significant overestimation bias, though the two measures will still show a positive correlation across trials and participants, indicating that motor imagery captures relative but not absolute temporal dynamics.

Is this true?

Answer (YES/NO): NO